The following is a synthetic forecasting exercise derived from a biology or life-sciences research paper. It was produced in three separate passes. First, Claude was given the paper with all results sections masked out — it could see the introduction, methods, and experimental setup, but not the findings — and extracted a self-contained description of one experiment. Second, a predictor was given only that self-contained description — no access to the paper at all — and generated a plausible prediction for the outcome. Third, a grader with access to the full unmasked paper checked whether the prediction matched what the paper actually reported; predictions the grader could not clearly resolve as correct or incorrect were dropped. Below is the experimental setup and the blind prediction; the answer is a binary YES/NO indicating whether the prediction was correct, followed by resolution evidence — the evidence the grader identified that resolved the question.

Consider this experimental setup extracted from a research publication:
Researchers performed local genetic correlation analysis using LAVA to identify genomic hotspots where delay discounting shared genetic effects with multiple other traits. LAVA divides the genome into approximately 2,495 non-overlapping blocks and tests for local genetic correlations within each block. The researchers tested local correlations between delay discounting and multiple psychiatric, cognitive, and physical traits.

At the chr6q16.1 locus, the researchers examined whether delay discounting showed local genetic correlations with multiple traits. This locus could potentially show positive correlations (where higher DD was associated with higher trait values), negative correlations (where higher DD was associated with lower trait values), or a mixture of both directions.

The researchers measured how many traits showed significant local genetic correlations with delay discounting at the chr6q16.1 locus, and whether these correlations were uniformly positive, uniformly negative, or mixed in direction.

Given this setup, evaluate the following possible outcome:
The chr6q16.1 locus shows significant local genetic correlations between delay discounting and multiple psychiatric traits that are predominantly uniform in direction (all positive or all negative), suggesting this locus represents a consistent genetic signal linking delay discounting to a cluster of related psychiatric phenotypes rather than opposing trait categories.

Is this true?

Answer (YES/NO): NO